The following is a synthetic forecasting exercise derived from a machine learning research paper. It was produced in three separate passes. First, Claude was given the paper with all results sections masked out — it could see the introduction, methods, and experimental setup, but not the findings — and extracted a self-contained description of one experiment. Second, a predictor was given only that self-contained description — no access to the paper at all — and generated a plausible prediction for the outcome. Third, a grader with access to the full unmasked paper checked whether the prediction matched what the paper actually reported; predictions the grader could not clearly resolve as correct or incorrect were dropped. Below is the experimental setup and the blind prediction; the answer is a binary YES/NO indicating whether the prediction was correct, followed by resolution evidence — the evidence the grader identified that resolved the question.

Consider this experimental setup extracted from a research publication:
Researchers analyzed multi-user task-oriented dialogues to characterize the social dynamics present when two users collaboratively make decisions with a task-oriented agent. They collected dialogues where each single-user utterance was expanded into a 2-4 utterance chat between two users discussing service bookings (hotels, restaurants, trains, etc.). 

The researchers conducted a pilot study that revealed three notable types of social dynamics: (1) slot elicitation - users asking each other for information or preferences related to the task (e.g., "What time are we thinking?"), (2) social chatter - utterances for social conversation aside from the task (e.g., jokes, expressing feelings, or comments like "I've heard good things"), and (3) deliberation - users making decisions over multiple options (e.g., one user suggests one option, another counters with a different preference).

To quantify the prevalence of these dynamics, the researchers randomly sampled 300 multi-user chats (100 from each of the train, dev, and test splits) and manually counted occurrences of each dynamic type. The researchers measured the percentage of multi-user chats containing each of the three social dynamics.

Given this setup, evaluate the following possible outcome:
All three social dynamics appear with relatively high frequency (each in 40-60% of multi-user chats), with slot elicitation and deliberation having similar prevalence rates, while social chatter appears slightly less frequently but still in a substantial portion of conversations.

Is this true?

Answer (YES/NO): NO